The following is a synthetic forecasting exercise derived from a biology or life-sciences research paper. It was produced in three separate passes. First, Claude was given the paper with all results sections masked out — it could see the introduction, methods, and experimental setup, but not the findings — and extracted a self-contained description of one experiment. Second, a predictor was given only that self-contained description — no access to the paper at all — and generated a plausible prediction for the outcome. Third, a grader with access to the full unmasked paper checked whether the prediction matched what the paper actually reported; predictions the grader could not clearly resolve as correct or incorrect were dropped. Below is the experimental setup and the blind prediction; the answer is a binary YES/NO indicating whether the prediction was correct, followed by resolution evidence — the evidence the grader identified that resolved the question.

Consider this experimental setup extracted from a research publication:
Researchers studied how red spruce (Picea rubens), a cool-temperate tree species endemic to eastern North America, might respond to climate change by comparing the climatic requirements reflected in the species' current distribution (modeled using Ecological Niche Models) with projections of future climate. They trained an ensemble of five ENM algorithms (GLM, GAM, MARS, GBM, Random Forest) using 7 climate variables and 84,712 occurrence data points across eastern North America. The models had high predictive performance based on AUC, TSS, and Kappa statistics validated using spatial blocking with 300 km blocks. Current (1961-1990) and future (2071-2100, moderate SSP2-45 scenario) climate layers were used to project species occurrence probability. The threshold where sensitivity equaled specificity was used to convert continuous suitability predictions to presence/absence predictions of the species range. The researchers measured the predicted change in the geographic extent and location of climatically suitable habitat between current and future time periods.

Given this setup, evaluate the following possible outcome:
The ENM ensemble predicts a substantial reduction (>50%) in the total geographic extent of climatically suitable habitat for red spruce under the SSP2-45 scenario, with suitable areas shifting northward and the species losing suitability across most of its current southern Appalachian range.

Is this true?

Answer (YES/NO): YES